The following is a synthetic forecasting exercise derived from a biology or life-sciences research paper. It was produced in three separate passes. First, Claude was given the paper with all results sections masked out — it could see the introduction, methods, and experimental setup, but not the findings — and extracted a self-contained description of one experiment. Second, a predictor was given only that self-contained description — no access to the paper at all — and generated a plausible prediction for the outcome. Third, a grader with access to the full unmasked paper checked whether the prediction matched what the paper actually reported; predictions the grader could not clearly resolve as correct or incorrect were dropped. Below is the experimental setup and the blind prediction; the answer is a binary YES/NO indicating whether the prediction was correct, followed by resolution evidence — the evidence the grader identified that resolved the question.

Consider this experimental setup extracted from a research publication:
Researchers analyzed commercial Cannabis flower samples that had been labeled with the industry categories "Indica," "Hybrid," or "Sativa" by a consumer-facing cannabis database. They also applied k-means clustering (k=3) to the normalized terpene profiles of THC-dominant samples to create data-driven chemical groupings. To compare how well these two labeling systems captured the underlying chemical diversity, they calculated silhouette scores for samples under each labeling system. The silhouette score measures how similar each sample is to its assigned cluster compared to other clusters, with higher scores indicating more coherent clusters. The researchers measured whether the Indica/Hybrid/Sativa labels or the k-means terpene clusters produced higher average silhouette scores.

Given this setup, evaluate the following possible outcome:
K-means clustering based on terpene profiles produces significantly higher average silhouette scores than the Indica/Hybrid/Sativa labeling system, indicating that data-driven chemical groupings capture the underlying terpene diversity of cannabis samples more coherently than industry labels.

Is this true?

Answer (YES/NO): YES